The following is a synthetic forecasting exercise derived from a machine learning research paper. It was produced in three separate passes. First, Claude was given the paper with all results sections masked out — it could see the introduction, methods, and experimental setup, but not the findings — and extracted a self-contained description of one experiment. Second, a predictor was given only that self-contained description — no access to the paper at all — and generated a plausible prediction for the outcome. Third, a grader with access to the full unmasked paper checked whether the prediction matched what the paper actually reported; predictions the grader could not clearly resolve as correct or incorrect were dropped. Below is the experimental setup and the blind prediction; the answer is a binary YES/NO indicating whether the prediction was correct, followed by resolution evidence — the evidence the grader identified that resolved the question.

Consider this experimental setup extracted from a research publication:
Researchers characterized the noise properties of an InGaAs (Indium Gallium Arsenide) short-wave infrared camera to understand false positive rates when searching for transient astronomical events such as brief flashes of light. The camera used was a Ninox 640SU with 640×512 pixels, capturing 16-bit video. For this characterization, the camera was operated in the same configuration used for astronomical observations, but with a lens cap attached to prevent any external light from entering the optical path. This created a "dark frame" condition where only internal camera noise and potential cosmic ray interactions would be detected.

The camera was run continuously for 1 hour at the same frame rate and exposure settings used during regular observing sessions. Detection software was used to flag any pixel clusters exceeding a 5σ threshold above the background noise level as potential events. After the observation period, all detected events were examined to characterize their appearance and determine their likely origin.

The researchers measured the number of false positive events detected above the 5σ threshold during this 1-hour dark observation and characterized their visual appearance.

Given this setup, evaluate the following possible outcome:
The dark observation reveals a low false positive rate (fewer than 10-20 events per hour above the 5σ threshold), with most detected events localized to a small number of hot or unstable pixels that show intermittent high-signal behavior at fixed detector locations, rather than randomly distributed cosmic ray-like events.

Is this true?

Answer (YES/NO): NO